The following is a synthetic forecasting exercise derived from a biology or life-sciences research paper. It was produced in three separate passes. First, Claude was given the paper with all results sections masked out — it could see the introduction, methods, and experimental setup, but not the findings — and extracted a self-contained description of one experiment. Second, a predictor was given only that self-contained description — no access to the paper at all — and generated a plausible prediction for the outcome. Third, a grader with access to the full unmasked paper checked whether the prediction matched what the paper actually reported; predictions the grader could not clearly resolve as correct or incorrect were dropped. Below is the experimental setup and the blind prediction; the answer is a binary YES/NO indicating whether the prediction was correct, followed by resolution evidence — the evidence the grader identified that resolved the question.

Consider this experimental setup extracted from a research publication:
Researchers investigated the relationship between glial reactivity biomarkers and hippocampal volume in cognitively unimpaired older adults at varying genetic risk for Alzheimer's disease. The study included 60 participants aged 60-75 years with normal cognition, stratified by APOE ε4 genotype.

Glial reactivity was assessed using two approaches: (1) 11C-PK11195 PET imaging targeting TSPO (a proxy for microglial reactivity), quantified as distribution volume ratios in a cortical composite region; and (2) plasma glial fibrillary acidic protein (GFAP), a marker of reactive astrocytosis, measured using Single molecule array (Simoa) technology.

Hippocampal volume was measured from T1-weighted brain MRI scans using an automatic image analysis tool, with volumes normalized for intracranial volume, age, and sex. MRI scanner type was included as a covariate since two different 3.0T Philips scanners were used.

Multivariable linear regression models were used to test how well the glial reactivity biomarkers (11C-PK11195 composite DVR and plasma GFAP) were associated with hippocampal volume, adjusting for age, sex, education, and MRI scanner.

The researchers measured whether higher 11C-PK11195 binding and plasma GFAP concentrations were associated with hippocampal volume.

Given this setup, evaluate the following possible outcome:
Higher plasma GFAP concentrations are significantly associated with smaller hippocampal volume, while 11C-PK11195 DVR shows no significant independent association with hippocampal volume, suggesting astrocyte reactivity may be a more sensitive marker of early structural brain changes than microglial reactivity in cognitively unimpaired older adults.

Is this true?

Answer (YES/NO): NO